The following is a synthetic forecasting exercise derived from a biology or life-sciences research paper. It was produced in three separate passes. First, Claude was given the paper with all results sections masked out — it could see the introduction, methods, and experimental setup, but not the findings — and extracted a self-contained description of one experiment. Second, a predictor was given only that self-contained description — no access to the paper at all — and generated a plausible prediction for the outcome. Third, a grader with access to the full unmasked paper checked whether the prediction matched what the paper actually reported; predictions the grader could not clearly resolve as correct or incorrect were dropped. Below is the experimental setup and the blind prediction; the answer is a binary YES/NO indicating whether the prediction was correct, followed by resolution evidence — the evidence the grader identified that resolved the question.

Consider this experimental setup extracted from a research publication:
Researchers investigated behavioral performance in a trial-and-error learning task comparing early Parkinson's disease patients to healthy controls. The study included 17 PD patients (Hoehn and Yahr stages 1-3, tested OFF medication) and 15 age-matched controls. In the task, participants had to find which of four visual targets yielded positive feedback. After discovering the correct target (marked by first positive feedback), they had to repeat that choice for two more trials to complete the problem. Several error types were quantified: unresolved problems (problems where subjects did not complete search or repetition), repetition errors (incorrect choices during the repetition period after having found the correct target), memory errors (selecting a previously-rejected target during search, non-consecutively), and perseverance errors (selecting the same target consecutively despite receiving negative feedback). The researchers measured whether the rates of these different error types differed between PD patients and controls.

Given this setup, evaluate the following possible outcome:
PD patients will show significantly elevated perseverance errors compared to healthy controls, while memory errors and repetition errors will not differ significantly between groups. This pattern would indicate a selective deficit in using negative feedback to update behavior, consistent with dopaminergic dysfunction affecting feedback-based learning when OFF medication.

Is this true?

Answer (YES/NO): NO